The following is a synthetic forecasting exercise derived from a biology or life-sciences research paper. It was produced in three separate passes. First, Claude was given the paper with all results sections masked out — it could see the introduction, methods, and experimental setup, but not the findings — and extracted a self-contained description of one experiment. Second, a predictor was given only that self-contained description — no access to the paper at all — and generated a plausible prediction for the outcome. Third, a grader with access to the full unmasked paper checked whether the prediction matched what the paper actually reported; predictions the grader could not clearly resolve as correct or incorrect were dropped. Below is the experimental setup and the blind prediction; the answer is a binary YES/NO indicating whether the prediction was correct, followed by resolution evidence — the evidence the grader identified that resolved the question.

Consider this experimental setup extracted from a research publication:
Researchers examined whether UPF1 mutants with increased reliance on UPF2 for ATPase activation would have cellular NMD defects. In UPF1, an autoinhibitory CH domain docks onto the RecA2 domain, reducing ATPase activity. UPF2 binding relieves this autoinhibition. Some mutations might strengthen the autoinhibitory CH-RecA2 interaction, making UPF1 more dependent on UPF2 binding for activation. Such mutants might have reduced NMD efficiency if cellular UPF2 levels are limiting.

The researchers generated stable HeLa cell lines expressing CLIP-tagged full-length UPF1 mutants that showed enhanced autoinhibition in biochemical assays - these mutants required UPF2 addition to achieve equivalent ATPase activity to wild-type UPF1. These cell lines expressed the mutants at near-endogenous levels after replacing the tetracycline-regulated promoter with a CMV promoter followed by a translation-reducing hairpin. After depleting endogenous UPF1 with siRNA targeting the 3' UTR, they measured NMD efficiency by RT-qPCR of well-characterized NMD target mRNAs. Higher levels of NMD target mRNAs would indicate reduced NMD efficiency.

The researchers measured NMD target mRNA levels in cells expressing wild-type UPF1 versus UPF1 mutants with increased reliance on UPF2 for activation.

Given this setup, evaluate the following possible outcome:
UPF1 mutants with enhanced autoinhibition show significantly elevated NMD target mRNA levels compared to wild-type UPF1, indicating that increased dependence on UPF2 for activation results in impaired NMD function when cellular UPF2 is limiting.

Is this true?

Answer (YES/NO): NO